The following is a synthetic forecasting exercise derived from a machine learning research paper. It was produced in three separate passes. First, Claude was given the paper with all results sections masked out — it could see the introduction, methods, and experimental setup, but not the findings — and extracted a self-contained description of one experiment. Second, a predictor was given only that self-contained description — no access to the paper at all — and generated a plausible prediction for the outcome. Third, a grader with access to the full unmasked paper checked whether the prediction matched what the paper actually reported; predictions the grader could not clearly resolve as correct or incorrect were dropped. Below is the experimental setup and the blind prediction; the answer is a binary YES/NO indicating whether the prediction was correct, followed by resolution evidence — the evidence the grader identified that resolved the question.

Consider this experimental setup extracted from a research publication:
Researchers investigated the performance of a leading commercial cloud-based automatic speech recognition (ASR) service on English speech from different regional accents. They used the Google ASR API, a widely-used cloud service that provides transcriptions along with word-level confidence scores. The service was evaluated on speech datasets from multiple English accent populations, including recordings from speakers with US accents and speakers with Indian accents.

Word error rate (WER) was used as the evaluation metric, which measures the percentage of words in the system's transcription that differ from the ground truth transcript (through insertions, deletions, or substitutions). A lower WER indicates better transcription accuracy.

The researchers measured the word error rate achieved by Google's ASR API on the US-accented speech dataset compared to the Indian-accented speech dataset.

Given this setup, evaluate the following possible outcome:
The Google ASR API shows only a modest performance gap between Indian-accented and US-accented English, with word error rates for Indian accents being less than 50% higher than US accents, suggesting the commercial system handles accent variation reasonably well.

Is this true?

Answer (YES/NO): NO